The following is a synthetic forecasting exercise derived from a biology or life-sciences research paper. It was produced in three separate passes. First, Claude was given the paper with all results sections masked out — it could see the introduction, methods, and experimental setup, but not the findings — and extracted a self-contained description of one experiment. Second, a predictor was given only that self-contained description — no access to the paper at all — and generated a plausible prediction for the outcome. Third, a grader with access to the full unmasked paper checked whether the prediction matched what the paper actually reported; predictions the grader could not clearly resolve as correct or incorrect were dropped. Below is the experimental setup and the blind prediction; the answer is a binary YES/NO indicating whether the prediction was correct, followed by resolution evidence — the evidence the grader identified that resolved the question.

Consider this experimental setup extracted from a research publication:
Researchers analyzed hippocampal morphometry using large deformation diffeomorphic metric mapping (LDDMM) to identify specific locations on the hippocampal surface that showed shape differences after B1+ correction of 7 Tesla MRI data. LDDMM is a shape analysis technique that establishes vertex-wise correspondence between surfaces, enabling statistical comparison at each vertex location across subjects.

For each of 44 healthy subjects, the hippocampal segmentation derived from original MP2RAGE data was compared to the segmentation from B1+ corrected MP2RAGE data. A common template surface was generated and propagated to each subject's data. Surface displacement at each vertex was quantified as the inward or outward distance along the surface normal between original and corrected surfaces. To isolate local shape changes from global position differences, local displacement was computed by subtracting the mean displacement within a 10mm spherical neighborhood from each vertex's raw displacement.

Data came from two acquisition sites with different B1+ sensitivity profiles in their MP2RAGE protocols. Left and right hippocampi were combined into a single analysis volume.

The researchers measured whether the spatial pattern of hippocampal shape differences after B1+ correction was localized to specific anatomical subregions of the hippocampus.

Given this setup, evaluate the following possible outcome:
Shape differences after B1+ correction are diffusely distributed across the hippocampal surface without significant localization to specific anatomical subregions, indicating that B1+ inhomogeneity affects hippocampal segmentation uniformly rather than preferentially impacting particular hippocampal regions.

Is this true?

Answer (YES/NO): NO